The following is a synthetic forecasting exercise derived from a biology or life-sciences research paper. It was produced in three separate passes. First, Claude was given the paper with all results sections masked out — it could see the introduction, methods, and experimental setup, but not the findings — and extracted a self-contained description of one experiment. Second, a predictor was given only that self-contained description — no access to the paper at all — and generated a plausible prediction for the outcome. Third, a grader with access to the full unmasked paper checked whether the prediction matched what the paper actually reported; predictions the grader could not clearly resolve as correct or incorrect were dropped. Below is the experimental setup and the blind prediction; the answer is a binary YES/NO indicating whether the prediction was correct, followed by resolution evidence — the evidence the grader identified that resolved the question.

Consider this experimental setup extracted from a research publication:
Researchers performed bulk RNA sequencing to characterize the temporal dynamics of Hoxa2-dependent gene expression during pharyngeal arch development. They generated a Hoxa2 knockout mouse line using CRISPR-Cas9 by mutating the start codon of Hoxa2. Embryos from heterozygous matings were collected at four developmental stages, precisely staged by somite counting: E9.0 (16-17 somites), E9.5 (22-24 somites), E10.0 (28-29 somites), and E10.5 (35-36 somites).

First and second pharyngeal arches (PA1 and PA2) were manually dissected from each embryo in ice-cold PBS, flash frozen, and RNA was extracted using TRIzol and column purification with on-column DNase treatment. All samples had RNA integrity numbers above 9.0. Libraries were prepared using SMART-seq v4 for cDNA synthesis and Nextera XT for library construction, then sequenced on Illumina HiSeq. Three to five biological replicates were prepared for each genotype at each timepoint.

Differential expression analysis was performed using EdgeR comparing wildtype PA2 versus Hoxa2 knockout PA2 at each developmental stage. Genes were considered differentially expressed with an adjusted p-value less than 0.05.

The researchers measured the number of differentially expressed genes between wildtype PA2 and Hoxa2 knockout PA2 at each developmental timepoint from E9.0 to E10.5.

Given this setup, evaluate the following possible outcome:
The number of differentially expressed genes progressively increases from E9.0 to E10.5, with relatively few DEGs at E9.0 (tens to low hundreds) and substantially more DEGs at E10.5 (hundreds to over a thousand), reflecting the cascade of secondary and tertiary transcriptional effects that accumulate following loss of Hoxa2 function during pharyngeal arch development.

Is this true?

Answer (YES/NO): NO